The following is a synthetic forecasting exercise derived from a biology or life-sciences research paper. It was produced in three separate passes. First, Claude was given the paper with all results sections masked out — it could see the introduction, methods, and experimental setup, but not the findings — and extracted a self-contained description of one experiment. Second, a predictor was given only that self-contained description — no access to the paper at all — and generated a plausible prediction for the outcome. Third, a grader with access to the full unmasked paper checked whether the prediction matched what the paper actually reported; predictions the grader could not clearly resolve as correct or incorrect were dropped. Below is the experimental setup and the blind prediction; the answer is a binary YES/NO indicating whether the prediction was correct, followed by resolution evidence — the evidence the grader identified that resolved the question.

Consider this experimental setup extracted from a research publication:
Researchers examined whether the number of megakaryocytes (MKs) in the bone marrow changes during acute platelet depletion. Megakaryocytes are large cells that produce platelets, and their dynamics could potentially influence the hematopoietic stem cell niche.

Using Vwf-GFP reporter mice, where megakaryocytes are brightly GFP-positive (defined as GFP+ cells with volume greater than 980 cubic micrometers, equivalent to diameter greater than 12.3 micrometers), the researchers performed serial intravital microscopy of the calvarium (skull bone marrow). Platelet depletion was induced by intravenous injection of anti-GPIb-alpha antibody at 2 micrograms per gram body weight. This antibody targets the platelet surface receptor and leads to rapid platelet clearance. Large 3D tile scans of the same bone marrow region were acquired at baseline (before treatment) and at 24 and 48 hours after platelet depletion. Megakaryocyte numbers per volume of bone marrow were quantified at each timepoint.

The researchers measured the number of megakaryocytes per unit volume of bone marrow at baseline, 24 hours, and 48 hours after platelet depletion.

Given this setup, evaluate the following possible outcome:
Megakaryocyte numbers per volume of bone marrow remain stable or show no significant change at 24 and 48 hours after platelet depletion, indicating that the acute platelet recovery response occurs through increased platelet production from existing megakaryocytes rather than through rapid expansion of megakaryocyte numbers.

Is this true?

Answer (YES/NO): NO